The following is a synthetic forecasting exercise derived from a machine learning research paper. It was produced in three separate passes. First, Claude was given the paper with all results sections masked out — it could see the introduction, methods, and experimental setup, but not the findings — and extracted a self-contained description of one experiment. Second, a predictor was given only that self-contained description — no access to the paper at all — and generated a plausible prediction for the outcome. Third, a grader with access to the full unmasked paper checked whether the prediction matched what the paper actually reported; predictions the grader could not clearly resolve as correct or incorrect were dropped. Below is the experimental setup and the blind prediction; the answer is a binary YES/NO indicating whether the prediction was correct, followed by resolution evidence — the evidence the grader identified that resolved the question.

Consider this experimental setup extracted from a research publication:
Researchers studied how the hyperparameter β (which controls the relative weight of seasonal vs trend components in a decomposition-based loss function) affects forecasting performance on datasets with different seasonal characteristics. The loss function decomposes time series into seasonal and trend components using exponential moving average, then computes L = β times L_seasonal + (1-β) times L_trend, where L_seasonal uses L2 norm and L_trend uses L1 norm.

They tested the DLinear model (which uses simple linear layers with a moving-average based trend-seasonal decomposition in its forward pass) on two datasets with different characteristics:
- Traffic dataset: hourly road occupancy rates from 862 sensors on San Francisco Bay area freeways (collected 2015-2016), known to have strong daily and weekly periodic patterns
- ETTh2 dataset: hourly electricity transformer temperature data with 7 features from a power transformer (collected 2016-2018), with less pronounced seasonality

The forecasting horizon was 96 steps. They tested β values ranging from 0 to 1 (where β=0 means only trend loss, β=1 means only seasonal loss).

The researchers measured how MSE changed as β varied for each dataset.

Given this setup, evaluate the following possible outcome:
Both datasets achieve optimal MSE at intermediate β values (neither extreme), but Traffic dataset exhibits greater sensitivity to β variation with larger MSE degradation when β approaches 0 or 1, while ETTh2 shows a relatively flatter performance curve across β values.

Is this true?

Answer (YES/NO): NO